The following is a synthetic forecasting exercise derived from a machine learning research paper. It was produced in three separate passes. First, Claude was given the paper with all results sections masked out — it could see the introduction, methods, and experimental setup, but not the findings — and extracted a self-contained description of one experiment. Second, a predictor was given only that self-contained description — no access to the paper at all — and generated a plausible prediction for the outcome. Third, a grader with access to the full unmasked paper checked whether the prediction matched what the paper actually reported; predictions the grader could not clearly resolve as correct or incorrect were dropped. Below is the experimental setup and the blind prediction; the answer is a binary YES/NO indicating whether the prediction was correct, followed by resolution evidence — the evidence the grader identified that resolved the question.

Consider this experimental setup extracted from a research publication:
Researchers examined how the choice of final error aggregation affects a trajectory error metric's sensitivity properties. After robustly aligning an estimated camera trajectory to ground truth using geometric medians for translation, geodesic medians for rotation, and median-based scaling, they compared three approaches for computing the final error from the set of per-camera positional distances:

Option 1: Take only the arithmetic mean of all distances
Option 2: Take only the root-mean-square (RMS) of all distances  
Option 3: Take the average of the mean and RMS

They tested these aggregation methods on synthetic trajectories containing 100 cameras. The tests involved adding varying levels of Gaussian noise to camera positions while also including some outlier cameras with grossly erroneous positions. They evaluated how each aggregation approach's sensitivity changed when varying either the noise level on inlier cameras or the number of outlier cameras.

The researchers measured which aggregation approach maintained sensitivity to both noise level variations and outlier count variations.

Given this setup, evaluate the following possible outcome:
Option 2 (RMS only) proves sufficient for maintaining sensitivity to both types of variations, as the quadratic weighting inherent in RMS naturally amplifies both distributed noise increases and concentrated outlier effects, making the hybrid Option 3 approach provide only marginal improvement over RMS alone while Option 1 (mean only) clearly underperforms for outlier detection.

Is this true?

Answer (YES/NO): NO